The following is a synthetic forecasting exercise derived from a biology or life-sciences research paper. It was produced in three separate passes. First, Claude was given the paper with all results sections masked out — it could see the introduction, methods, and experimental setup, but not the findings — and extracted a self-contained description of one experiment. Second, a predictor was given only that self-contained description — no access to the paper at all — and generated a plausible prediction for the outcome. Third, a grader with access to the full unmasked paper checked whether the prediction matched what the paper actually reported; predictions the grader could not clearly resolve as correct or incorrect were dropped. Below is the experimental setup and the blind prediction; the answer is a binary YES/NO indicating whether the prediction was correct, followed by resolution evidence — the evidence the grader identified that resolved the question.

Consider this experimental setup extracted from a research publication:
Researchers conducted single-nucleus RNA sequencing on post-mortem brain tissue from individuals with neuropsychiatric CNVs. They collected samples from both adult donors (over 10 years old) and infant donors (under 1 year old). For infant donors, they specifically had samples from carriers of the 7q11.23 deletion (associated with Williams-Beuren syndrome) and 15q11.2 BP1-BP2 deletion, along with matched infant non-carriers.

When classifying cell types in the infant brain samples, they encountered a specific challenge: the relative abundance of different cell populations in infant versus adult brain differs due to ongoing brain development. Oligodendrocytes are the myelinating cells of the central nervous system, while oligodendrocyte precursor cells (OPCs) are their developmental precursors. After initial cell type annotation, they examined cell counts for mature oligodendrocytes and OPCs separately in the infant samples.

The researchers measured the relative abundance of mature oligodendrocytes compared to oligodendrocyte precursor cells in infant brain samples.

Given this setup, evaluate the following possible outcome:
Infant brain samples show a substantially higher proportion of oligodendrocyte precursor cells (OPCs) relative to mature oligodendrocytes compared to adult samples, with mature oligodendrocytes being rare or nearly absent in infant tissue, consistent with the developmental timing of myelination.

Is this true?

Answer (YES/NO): YES